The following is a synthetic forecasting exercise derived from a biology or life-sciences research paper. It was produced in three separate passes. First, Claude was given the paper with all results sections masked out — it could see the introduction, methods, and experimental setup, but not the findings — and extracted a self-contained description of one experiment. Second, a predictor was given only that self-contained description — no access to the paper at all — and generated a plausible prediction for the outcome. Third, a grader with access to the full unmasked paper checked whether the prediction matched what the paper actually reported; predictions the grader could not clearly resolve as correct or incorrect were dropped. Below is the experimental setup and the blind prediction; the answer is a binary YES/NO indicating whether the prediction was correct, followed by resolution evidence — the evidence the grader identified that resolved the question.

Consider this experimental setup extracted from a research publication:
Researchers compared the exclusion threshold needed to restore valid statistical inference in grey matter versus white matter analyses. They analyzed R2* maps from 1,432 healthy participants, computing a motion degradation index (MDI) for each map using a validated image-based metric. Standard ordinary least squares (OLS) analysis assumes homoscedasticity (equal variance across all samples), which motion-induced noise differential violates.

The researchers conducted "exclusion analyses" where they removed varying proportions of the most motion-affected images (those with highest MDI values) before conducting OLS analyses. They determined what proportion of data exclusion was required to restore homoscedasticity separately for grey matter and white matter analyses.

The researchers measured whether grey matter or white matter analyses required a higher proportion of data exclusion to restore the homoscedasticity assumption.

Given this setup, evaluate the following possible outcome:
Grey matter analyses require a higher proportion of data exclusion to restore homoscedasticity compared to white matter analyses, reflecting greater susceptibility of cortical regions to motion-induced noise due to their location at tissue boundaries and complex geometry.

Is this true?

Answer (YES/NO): NO